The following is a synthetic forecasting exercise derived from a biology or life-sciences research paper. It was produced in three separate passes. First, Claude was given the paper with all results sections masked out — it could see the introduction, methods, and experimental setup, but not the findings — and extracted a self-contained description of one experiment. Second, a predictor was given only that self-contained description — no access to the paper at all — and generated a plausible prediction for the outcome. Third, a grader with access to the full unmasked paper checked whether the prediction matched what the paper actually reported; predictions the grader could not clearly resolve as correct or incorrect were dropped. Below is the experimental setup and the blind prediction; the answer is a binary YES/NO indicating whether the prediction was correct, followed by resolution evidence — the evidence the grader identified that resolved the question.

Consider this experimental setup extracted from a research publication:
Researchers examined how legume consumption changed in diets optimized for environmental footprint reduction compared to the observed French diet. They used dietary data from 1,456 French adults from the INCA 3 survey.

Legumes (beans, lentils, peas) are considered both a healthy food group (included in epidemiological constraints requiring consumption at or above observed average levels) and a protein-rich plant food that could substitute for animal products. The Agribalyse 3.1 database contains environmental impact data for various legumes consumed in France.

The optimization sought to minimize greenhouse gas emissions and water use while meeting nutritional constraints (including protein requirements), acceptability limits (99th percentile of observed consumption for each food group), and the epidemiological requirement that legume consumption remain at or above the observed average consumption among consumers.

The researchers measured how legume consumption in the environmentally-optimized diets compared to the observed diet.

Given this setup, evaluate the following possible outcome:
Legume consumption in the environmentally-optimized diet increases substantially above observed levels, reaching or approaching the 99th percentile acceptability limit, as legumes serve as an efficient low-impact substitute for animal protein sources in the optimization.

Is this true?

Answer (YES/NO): YES